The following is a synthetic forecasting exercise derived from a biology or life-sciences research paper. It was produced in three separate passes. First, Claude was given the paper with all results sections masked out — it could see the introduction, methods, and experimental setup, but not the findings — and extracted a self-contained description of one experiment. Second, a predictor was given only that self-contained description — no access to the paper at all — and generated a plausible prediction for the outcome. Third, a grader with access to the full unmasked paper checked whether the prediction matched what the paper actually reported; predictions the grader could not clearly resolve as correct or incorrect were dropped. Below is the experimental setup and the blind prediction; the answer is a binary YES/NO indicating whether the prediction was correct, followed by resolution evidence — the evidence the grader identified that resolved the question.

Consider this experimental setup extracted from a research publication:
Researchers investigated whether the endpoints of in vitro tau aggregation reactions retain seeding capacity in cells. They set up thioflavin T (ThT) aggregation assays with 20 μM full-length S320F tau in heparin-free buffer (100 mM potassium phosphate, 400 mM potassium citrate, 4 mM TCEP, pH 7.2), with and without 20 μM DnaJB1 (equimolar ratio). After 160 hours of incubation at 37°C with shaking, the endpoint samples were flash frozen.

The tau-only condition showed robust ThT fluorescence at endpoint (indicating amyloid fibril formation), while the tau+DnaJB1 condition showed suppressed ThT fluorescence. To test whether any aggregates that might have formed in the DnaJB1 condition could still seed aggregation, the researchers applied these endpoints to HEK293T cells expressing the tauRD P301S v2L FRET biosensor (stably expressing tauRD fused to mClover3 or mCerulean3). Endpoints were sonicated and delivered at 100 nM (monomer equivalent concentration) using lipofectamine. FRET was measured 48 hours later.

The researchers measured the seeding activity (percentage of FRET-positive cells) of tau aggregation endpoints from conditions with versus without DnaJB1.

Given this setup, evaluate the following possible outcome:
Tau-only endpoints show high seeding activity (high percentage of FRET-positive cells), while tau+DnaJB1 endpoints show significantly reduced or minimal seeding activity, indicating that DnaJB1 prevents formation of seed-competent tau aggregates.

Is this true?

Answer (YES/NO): YES